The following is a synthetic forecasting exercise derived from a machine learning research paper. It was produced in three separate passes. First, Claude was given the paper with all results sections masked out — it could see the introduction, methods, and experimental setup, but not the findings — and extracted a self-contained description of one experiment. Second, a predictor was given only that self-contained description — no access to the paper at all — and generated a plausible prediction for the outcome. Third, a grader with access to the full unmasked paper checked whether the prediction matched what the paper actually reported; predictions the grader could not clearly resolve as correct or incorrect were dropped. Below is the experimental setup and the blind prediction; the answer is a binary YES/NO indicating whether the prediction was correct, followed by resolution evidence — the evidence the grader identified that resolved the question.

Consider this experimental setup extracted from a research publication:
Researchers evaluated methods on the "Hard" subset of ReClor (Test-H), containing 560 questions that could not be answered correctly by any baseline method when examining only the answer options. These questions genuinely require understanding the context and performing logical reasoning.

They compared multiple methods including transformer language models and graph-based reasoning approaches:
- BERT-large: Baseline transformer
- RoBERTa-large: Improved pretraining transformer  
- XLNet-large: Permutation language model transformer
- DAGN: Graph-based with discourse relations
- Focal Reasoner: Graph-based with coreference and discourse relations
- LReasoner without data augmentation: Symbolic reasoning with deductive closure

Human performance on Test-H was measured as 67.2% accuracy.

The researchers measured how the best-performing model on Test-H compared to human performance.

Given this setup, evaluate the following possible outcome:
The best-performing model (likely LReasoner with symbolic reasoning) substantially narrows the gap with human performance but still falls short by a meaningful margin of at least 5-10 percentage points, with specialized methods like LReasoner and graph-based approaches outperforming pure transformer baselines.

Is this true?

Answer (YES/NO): YES